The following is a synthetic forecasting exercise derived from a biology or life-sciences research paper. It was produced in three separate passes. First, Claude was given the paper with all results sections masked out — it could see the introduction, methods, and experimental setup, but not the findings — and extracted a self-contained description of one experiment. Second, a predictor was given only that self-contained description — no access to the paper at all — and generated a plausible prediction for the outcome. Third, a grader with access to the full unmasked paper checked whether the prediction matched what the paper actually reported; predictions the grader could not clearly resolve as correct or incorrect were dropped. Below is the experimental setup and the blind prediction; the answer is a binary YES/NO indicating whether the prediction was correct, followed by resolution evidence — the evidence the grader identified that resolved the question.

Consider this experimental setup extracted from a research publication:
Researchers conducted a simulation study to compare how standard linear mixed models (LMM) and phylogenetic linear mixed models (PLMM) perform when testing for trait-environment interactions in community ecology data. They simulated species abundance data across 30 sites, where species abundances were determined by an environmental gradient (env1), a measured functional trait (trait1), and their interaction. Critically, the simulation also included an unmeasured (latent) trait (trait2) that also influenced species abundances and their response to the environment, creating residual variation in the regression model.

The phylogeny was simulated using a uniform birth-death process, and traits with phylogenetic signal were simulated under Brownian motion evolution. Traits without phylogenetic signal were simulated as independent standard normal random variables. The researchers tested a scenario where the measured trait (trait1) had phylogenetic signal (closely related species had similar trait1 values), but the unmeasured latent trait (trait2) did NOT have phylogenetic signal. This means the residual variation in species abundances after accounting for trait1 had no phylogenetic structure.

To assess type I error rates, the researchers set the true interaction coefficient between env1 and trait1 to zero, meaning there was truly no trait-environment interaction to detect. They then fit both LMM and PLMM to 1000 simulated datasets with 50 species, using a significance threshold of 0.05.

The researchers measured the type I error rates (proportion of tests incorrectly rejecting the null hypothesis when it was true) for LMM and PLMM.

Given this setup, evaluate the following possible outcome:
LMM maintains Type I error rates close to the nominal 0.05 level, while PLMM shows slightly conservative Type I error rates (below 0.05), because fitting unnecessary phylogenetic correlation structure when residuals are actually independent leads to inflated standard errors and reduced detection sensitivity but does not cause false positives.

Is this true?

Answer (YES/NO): NO